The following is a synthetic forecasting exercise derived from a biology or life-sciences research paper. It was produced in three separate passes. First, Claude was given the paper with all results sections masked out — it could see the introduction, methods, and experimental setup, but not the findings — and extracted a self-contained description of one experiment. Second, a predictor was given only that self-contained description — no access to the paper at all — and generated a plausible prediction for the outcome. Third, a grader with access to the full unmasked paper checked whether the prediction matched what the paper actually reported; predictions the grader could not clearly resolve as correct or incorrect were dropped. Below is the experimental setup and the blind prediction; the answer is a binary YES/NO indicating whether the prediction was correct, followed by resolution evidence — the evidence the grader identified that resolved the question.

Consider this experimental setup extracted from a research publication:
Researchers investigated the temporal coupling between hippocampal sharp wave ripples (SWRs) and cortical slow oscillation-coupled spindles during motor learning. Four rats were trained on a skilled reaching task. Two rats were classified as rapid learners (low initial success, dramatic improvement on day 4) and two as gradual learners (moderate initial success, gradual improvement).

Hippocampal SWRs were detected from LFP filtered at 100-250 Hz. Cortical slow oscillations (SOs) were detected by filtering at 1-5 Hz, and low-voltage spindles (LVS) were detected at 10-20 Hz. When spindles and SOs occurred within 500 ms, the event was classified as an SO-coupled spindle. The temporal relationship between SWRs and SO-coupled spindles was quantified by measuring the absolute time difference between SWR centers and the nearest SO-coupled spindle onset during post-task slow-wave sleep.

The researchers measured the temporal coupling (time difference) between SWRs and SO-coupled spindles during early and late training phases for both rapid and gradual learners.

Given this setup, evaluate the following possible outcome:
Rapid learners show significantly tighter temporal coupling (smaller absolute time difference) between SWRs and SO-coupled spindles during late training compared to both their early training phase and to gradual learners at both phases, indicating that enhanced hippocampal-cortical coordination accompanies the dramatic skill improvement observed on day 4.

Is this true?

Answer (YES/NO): NO